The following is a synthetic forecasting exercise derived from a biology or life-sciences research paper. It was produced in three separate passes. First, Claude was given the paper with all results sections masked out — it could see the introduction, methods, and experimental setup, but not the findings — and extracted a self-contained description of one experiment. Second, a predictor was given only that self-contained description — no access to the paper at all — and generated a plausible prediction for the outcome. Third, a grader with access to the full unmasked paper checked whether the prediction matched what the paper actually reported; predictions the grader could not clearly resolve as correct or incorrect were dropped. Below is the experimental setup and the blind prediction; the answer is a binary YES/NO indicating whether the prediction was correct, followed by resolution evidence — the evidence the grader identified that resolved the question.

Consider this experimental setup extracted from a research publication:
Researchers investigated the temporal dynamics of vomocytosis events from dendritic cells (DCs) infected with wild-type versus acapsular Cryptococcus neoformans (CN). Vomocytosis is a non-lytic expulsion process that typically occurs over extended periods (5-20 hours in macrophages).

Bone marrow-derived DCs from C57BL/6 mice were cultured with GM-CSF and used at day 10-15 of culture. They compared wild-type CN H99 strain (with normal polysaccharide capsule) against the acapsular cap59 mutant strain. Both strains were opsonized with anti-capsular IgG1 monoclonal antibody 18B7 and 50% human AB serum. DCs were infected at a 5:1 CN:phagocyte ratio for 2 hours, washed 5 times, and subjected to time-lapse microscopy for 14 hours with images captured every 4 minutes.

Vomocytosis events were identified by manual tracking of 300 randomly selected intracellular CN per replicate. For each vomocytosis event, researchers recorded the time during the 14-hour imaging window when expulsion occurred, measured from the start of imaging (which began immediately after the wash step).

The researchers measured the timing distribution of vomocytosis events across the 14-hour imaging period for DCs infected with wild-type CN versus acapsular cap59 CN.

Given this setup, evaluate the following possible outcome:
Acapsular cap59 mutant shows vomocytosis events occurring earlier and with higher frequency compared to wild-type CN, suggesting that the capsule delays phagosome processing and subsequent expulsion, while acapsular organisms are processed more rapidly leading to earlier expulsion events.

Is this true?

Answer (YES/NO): NO